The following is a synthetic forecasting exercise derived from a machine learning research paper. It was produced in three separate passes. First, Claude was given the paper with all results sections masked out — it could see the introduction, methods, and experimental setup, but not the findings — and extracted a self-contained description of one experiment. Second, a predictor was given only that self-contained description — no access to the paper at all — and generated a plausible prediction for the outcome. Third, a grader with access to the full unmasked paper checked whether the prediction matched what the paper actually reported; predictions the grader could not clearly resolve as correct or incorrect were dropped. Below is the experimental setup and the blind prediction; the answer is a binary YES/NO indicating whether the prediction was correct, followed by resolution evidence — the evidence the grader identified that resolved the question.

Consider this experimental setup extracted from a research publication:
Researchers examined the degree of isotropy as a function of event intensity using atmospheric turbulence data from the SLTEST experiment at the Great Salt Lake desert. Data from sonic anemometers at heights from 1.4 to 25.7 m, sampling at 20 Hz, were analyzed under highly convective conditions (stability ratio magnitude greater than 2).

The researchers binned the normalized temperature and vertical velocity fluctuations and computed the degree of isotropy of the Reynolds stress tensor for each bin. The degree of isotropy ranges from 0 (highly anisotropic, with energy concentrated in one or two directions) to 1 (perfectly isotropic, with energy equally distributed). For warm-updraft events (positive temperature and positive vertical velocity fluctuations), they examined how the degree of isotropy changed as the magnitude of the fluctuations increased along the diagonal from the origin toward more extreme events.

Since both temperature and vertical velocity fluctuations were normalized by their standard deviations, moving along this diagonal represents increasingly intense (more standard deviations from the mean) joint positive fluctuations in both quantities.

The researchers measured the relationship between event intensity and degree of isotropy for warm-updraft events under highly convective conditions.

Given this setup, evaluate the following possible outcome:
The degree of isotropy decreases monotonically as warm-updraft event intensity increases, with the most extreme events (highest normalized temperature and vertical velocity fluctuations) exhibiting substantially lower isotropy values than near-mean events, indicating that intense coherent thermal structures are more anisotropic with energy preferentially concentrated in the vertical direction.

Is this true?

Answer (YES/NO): NO